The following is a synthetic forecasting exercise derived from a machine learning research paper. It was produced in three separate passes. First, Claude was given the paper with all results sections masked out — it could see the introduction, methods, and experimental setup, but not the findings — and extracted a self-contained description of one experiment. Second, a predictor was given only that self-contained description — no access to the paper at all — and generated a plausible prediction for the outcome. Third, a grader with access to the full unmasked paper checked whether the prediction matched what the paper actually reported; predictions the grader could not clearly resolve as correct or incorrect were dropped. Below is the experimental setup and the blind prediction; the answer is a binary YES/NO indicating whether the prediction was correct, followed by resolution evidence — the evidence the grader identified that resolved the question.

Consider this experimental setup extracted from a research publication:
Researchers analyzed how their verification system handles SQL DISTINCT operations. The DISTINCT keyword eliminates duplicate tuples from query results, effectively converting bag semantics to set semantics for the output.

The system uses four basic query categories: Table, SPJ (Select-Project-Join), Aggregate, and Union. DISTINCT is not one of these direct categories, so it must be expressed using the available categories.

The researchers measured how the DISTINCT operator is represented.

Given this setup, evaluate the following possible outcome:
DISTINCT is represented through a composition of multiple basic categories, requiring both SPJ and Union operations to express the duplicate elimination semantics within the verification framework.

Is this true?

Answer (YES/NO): NO